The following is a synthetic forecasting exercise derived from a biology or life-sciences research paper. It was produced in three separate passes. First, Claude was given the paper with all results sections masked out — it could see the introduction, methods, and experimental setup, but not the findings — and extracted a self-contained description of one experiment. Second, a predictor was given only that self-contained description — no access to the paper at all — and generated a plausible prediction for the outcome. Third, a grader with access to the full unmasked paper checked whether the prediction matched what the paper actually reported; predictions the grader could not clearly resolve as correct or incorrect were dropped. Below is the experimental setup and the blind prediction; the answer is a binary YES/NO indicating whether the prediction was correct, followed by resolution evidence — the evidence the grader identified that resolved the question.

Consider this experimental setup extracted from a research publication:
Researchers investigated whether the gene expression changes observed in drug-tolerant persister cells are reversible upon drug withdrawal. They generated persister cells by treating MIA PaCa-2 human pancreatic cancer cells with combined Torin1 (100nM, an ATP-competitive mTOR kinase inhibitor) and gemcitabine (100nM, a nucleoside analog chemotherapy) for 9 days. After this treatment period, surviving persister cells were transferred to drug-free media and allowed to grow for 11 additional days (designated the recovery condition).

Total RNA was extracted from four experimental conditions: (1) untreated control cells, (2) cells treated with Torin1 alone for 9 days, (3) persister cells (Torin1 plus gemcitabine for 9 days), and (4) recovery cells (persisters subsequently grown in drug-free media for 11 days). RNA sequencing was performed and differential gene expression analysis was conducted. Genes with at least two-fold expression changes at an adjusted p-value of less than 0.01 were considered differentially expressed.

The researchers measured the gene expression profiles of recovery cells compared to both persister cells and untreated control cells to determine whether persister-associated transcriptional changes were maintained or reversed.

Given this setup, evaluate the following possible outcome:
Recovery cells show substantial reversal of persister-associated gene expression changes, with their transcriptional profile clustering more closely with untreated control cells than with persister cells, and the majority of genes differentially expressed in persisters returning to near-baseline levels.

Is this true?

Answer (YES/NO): YES